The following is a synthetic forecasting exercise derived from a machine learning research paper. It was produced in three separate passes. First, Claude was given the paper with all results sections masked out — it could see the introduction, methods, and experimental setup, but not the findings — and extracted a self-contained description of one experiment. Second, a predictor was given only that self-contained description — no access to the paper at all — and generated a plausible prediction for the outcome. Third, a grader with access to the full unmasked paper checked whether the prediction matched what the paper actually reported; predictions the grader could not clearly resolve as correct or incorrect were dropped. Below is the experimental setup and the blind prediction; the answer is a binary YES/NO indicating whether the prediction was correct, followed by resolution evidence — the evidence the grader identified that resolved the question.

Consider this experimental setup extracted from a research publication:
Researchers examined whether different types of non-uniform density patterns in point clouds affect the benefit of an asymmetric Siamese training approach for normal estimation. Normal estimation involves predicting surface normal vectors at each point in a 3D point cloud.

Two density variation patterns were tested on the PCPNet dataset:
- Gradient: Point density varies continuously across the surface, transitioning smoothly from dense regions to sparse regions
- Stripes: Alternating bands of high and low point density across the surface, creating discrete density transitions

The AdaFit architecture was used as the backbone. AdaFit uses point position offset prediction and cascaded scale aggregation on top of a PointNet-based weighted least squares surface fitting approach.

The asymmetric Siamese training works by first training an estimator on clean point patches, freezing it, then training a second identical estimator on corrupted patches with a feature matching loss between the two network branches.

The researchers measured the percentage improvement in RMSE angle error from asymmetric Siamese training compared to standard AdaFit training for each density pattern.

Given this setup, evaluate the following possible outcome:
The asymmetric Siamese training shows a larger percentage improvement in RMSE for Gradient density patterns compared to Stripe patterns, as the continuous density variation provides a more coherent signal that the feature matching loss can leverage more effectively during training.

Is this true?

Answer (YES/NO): YES